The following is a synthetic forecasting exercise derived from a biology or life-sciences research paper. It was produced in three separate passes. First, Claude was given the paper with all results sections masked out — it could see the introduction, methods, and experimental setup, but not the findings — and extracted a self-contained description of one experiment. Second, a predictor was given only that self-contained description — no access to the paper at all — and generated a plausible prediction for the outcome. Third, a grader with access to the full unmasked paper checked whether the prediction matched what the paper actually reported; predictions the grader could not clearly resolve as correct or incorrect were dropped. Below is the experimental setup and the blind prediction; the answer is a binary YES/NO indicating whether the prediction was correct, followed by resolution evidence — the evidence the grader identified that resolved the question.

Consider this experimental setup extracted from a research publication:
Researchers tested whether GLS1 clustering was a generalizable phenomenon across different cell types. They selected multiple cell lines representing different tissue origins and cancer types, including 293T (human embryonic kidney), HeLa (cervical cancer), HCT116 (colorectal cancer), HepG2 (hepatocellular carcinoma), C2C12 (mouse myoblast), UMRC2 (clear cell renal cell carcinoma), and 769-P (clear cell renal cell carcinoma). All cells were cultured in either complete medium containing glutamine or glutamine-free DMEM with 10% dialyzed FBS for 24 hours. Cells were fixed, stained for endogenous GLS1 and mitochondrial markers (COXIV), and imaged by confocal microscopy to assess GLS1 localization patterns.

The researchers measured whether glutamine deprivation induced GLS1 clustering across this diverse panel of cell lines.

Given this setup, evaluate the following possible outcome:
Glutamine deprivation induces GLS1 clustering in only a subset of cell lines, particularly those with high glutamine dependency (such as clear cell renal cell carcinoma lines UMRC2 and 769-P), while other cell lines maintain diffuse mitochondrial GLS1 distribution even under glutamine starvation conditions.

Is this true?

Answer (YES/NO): NO